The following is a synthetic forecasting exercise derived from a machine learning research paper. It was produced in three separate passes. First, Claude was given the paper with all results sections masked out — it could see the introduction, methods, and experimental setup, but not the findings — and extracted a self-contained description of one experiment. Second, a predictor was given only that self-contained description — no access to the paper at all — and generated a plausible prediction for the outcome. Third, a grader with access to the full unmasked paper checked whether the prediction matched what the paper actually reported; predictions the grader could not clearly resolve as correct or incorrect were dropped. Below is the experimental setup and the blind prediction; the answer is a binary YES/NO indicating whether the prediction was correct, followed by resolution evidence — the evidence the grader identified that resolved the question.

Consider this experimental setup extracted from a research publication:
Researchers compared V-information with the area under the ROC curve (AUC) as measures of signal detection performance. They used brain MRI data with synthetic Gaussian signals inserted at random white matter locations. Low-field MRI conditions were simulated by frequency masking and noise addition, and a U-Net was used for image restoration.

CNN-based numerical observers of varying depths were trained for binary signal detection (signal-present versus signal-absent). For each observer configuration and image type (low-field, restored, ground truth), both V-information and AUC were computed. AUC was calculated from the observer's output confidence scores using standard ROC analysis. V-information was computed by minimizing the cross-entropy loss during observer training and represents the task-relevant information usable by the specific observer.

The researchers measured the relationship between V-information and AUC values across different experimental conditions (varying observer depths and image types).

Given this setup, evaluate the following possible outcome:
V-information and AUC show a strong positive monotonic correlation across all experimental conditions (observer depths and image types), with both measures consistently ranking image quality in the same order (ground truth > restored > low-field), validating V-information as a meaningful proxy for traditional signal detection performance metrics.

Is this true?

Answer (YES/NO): NO